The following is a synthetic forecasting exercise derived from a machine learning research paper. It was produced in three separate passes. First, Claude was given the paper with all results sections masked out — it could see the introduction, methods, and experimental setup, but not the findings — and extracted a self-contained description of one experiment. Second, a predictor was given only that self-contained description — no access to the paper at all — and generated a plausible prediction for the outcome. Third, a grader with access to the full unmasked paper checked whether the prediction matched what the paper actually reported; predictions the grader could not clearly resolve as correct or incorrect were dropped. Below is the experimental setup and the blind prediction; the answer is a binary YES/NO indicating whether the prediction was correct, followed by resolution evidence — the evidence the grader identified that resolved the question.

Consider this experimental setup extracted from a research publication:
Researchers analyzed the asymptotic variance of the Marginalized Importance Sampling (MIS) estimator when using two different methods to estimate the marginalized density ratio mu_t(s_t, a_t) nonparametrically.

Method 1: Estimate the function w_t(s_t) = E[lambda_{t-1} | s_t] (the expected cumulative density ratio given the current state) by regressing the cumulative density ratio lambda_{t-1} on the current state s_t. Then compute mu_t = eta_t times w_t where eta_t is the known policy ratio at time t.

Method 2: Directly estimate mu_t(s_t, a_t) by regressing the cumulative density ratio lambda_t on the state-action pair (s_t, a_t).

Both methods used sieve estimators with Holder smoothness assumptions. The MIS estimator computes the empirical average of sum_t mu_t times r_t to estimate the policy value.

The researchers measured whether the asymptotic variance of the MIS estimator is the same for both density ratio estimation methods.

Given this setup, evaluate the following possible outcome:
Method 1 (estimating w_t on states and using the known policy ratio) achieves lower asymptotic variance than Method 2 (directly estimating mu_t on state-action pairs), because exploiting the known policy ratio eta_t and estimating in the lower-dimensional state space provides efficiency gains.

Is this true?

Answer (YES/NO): NO